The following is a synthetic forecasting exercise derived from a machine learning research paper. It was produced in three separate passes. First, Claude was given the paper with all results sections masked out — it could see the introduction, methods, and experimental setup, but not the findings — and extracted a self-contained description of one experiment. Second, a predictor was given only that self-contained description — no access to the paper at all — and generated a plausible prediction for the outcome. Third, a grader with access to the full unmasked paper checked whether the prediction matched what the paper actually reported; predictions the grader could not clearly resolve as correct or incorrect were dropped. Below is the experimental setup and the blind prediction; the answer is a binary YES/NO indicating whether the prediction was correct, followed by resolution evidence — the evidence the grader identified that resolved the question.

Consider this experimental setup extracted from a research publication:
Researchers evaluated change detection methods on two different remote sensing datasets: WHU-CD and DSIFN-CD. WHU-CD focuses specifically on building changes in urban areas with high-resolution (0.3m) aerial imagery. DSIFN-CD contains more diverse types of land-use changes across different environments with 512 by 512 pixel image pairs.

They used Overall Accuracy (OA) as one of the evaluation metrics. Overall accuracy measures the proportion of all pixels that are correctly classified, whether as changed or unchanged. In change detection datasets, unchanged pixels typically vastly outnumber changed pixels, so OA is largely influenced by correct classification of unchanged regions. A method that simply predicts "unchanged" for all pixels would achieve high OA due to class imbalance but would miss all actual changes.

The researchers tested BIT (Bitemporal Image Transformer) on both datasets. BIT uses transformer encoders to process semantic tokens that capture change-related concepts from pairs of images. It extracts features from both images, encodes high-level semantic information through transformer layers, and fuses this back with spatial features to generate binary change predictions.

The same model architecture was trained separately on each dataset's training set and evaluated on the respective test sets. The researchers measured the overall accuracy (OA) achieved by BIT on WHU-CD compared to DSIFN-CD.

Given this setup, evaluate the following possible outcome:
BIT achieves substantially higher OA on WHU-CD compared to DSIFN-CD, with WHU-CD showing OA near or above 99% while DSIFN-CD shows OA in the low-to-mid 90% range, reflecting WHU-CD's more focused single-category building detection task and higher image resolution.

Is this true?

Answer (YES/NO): NO